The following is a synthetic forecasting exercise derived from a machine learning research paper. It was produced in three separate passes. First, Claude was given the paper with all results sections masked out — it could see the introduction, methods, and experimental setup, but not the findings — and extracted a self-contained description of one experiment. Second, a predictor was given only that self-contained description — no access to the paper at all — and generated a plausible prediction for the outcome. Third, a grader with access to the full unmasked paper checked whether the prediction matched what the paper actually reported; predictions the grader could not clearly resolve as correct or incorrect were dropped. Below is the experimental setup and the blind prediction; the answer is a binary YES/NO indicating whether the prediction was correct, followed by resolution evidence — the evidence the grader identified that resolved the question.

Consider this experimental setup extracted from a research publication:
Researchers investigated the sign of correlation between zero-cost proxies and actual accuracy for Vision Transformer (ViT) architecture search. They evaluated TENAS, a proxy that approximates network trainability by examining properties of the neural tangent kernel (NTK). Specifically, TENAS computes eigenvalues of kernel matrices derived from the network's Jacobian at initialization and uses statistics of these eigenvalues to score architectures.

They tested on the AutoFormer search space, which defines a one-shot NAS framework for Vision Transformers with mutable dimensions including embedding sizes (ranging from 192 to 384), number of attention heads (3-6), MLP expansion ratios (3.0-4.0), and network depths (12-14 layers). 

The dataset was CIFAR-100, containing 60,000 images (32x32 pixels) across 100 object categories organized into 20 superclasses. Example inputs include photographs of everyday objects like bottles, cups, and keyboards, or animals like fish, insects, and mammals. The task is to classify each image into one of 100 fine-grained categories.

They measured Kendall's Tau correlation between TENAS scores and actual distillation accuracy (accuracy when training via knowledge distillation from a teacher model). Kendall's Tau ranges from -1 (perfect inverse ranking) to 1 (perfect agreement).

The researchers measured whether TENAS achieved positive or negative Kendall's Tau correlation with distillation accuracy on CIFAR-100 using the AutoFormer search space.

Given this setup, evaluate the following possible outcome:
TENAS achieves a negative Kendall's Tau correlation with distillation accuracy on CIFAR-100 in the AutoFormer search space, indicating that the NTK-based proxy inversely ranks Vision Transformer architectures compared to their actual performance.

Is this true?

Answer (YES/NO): YES